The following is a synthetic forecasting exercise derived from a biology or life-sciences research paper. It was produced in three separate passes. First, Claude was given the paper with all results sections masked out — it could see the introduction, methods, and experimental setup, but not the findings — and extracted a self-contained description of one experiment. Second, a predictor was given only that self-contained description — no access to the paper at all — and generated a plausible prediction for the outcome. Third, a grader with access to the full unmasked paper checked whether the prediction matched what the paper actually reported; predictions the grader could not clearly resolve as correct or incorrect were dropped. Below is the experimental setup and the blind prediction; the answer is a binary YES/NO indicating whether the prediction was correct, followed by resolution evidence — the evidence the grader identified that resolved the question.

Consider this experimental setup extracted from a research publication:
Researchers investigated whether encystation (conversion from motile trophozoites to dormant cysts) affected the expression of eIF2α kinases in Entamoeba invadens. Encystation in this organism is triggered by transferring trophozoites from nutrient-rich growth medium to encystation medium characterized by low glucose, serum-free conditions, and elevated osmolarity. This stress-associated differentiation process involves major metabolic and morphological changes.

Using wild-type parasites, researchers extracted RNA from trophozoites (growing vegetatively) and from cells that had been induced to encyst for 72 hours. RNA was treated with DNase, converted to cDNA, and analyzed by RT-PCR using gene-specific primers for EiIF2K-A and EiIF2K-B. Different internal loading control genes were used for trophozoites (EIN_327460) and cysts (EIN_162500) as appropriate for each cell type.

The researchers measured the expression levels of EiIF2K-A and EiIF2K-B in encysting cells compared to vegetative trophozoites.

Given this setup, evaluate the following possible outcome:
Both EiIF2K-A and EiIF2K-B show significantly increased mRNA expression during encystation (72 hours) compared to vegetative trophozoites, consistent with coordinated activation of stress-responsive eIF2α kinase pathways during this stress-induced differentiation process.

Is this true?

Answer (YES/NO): NO